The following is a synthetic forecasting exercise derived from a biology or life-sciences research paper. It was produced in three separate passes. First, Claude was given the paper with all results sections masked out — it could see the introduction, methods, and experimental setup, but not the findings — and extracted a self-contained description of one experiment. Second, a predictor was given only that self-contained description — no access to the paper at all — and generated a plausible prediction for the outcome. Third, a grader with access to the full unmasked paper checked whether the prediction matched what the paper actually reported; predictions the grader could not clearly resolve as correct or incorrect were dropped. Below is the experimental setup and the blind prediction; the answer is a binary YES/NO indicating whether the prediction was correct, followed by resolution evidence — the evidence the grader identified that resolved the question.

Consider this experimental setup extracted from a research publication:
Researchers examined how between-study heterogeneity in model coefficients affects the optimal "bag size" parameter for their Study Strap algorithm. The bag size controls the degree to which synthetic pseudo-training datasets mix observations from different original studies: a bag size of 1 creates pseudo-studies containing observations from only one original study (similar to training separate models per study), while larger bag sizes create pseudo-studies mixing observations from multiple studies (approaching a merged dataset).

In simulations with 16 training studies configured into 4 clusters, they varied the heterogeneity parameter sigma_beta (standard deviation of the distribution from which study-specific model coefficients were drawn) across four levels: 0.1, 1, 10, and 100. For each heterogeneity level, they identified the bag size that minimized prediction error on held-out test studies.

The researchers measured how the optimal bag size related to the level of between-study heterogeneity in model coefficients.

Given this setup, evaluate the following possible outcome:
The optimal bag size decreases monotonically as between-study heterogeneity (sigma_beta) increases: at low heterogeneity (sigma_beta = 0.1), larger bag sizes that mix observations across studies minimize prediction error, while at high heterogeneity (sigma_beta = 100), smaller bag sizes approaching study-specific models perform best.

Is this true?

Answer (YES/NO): NO